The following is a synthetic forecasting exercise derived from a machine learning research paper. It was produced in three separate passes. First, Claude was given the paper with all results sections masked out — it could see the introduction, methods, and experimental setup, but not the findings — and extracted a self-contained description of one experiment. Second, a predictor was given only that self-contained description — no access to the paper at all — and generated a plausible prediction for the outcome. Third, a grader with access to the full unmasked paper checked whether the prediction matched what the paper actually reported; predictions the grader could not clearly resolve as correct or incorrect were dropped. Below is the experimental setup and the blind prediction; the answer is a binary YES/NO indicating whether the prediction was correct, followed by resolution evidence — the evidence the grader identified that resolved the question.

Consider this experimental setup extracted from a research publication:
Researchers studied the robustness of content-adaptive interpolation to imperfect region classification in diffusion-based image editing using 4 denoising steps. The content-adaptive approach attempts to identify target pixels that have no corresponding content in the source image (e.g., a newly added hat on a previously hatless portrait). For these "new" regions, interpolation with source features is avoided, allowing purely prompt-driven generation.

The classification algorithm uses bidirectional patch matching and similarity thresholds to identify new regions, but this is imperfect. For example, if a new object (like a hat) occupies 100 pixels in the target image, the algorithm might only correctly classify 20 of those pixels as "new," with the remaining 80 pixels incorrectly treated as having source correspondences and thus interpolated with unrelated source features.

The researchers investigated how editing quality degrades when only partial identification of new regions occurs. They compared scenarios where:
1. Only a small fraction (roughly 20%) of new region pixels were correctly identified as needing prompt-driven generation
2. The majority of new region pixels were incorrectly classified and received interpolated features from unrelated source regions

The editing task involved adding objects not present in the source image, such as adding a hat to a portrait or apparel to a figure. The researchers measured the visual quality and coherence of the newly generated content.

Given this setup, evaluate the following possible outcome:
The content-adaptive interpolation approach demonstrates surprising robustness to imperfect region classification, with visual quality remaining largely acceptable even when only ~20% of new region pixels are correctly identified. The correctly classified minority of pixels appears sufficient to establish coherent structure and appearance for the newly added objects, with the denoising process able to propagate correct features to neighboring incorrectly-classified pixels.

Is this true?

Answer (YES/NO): YES